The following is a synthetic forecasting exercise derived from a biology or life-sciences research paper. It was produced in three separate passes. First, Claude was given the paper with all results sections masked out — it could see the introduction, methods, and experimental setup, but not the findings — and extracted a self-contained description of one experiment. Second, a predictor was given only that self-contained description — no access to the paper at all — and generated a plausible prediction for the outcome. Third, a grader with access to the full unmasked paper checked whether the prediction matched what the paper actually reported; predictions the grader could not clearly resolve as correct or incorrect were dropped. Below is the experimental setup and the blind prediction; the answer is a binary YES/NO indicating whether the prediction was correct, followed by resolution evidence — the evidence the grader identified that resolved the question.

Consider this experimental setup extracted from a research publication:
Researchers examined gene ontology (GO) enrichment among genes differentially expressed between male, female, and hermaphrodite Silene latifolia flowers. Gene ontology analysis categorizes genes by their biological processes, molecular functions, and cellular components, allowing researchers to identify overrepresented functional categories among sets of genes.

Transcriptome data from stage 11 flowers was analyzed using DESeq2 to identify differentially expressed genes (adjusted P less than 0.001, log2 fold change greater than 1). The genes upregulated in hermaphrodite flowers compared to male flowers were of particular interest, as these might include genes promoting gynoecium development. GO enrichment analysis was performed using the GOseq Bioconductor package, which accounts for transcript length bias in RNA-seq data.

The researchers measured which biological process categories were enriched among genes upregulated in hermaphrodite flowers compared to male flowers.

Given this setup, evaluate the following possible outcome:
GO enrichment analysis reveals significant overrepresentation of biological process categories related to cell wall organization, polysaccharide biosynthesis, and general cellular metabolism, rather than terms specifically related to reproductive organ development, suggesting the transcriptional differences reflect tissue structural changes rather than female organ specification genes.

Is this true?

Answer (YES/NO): NO